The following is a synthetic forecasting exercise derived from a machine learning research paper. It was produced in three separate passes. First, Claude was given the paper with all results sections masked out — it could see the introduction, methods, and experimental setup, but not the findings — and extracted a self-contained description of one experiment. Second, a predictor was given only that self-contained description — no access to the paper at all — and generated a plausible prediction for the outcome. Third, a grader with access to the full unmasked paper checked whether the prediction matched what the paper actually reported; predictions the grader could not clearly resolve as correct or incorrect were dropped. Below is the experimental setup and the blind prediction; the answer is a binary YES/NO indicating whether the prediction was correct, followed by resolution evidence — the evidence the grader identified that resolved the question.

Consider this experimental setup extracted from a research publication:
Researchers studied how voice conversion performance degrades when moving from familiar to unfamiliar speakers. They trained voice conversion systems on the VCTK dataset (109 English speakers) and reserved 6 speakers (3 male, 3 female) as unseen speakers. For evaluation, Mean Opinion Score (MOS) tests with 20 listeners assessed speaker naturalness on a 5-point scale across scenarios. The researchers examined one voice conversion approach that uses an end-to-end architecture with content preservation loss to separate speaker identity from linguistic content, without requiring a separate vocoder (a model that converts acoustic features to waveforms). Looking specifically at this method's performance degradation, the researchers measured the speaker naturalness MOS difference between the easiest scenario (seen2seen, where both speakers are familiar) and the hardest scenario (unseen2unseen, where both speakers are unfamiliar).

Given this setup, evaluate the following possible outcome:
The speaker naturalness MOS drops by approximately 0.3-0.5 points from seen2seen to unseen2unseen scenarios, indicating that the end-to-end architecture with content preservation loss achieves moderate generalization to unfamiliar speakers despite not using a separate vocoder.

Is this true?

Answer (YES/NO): NO